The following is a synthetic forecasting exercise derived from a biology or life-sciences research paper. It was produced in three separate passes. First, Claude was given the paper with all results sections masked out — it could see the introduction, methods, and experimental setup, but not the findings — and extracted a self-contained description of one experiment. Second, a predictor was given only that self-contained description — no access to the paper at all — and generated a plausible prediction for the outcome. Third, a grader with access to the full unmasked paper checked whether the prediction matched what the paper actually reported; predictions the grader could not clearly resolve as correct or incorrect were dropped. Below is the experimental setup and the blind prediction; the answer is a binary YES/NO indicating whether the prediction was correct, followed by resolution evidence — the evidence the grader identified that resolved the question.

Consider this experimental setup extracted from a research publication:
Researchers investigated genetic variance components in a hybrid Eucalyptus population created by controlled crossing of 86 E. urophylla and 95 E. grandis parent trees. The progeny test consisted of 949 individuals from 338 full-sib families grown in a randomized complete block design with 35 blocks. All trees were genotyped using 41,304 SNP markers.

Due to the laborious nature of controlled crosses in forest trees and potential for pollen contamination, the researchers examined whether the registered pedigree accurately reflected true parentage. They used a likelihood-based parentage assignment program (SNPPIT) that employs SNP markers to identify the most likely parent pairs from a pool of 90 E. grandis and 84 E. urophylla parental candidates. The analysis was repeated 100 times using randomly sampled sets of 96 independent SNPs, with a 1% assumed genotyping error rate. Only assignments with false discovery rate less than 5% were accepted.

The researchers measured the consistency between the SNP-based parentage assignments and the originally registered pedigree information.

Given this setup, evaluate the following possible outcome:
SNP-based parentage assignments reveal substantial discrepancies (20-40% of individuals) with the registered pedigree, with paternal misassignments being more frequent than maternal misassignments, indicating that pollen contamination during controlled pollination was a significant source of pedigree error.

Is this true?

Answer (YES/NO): NO